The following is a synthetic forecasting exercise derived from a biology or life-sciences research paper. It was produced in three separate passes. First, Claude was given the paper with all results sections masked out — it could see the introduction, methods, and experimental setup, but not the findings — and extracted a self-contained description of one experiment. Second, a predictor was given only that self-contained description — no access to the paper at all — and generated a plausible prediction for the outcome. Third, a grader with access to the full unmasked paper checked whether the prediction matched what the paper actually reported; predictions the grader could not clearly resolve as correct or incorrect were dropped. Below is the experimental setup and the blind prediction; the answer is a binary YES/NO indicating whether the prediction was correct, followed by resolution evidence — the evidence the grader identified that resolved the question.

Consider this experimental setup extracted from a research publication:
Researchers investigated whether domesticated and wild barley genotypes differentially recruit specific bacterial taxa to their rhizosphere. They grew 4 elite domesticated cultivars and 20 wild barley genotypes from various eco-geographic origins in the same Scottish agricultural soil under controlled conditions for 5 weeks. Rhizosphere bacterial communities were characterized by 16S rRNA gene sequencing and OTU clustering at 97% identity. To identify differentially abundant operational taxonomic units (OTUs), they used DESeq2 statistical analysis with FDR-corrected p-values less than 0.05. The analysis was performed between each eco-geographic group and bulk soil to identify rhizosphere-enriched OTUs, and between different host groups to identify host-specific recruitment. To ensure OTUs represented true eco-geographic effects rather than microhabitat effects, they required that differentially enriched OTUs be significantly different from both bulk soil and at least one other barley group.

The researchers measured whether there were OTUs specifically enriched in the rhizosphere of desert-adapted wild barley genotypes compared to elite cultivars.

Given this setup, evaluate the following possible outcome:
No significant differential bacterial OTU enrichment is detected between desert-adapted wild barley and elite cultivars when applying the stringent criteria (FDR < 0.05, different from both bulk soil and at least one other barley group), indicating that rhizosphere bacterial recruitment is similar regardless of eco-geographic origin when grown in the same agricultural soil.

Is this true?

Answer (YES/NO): NO